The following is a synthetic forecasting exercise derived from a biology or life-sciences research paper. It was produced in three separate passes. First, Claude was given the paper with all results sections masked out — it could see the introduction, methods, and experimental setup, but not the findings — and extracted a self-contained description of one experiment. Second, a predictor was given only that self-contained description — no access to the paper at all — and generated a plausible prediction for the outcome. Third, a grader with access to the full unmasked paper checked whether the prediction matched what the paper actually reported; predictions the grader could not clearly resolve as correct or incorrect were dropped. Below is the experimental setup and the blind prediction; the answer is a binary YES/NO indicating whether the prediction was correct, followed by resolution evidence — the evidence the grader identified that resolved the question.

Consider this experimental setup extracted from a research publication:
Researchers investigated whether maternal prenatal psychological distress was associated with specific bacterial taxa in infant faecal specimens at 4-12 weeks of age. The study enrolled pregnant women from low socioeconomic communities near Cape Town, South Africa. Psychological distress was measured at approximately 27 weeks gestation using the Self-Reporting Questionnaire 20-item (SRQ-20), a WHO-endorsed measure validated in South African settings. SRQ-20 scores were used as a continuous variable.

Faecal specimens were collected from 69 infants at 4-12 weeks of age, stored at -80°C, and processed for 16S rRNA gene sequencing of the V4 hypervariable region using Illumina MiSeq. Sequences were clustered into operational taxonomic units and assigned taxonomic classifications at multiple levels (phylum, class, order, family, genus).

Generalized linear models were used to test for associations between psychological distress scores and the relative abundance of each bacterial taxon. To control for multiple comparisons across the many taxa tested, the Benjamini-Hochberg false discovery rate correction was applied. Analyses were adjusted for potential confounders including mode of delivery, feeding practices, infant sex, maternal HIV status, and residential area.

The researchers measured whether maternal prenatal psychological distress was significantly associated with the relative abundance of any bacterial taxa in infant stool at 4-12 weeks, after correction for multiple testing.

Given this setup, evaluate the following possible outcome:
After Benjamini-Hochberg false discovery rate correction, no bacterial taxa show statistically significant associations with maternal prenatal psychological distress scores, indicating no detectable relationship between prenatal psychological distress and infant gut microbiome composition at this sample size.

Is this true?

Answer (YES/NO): YES